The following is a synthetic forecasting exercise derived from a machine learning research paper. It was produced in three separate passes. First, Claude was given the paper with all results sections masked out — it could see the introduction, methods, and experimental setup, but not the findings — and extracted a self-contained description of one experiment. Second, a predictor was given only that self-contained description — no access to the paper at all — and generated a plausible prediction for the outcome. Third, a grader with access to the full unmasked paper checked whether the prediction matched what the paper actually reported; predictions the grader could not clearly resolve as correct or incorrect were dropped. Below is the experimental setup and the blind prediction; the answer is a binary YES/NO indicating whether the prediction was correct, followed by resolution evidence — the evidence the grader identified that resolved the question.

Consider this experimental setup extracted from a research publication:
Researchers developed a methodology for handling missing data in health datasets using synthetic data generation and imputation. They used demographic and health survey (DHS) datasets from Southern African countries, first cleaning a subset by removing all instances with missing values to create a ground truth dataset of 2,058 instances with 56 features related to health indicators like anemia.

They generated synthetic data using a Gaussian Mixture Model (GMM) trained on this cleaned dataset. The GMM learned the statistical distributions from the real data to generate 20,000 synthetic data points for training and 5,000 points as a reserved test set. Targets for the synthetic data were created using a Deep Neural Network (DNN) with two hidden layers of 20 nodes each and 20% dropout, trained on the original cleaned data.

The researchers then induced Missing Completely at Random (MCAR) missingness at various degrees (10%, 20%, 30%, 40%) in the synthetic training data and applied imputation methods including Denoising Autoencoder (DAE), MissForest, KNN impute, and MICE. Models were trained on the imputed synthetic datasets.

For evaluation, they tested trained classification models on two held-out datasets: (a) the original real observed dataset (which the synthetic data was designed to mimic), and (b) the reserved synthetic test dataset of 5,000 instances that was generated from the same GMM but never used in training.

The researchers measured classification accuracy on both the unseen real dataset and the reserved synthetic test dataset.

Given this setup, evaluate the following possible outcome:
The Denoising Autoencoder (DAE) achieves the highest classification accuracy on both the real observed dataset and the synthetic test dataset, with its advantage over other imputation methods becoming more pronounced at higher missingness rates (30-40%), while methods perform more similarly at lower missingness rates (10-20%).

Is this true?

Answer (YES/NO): NO